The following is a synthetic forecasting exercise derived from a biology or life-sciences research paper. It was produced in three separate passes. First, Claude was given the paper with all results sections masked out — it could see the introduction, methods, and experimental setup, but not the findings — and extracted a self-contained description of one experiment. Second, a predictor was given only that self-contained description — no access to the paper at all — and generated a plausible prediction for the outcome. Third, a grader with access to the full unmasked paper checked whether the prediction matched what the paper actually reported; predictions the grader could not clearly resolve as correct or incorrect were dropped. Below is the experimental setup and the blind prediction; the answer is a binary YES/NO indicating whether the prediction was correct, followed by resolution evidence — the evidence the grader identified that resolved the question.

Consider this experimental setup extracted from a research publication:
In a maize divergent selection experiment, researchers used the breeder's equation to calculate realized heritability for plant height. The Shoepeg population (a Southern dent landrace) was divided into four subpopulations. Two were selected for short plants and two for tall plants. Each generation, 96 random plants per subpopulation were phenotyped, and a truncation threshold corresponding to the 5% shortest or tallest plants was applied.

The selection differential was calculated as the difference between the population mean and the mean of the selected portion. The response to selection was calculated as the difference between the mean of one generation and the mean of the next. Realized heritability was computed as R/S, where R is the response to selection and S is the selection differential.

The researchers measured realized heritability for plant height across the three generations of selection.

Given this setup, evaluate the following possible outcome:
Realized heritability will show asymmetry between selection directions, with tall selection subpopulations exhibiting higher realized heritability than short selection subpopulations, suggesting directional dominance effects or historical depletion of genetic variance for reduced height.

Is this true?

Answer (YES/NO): YES